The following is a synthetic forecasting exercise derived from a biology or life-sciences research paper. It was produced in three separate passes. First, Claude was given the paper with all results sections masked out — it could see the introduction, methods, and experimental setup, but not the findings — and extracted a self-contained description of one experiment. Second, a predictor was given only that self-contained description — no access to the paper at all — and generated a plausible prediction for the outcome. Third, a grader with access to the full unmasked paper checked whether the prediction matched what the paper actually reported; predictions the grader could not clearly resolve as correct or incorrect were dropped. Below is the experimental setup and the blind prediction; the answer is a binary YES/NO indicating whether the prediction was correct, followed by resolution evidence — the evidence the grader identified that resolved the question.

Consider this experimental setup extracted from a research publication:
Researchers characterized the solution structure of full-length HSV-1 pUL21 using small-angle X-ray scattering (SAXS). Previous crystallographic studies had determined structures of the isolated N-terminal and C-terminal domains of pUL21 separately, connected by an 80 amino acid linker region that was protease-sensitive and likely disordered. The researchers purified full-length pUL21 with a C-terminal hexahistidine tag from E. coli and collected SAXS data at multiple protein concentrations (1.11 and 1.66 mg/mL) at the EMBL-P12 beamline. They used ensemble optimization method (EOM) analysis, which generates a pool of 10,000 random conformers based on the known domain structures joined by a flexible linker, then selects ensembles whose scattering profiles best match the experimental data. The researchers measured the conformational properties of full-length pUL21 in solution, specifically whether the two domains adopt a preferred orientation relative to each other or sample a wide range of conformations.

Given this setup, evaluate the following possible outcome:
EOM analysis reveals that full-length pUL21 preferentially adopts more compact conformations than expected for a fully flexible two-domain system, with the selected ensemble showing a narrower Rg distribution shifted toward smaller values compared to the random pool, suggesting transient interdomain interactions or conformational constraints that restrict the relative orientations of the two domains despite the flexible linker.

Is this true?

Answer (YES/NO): NO